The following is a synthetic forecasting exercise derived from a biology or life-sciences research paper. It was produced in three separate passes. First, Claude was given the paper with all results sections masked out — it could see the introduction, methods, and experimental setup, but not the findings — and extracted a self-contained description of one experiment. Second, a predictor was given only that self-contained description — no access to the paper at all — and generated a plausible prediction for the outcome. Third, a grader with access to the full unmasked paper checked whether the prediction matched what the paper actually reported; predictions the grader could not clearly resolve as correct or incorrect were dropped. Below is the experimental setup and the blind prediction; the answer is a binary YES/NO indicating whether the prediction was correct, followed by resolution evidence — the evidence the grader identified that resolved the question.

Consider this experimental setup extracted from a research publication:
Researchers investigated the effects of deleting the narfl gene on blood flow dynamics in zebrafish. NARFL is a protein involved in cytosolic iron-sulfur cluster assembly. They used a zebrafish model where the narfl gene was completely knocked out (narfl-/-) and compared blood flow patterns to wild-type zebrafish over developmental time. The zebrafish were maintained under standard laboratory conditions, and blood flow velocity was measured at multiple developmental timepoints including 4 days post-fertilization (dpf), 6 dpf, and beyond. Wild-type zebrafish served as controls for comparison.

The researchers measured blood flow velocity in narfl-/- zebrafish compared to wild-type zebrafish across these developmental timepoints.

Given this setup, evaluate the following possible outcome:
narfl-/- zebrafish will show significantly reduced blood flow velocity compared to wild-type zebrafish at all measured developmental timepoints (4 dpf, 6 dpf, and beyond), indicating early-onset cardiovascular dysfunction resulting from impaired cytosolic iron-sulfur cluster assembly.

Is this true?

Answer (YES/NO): NO